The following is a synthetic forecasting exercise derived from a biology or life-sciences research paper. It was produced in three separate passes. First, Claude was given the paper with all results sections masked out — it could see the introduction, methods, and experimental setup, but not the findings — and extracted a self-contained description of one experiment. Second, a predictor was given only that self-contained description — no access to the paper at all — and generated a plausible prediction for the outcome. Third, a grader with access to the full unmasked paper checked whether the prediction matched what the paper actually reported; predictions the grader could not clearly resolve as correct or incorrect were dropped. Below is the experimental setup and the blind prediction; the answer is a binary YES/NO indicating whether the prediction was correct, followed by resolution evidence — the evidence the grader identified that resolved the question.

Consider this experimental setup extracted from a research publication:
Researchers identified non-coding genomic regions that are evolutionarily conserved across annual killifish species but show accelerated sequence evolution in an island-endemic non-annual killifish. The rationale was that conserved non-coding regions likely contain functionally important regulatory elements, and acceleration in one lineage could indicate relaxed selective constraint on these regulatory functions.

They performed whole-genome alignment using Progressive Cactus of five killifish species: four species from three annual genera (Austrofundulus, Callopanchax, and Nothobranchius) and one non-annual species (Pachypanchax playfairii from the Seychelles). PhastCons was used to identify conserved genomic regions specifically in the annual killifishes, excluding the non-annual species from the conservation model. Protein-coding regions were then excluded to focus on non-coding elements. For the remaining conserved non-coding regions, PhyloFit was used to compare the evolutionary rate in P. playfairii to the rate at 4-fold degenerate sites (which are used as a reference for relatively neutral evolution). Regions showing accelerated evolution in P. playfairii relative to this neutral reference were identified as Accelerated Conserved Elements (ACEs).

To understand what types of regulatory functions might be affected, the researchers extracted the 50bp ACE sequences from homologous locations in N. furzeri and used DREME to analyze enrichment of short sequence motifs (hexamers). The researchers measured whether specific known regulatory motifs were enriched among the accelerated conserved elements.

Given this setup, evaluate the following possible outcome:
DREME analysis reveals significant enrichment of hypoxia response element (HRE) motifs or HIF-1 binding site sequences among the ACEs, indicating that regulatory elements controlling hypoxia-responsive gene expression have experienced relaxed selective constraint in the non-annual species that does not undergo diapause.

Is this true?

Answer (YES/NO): NO